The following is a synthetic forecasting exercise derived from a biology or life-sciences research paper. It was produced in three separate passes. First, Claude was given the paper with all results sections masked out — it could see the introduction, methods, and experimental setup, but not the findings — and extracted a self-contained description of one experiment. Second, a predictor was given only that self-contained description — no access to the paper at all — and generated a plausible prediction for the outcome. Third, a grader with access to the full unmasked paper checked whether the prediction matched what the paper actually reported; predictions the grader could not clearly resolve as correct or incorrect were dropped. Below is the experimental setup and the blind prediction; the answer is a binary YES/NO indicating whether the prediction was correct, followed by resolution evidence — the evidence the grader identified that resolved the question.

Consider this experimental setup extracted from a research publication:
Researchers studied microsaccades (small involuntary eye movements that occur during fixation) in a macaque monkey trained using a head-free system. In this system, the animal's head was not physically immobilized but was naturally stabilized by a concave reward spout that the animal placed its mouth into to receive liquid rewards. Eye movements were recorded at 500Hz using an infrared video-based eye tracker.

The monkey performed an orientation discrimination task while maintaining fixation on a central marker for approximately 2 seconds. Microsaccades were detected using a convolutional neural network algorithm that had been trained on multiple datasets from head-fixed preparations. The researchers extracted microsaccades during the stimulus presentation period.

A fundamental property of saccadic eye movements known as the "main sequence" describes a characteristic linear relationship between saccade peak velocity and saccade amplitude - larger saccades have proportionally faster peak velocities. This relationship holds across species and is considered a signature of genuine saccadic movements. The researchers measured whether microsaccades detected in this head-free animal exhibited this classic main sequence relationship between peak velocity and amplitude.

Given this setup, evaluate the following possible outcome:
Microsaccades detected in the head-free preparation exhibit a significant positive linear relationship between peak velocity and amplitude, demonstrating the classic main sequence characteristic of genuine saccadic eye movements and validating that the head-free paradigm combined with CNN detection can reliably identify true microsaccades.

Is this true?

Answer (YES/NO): YES